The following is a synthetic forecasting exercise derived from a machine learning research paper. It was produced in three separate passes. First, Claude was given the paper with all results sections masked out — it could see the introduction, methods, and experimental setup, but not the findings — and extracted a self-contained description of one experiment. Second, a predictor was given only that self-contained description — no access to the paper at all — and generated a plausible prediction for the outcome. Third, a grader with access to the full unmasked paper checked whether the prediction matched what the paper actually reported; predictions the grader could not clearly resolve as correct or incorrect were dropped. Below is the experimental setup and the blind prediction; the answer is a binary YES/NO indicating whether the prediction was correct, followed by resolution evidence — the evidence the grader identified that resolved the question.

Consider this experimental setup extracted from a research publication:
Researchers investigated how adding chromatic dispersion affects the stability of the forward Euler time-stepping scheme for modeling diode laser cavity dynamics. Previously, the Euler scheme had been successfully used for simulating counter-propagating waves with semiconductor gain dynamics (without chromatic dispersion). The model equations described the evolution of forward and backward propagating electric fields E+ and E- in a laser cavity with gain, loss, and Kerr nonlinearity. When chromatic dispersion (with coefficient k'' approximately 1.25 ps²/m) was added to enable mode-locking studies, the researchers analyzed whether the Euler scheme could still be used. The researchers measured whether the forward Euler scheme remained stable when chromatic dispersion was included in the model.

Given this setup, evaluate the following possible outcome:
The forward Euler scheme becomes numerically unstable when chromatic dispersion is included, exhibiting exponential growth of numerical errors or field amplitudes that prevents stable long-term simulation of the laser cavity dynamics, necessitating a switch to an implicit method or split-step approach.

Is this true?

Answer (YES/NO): YES